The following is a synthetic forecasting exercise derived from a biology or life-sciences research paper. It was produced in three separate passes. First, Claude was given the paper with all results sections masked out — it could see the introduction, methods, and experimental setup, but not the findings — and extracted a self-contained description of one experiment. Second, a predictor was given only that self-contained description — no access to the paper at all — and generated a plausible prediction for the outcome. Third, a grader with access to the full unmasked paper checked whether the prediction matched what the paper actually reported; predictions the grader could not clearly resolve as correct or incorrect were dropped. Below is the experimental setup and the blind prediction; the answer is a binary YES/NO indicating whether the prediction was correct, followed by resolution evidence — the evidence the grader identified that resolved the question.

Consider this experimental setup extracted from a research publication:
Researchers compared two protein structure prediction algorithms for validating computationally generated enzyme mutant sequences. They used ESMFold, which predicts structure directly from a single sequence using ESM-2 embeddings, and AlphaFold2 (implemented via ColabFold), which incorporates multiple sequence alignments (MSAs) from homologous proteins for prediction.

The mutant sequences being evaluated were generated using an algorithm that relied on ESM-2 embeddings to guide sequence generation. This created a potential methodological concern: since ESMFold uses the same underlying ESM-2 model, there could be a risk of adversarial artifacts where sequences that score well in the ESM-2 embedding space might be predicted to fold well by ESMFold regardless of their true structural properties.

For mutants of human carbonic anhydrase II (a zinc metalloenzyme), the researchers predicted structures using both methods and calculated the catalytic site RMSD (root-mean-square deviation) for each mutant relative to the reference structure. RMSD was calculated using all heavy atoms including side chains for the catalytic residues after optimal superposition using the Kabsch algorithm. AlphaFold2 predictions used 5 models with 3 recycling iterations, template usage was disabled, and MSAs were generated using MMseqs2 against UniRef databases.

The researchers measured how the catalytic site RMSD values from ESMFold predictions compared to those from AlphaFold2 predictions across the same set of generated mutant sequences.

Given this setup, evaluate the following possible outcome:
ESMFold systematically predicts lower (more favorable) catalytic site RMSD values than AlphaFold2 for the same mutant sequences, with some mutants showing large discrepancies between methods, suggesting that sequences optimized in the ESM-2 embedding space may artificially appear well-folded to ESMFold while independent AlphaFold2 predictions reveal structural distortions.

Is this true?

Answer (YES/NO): NO